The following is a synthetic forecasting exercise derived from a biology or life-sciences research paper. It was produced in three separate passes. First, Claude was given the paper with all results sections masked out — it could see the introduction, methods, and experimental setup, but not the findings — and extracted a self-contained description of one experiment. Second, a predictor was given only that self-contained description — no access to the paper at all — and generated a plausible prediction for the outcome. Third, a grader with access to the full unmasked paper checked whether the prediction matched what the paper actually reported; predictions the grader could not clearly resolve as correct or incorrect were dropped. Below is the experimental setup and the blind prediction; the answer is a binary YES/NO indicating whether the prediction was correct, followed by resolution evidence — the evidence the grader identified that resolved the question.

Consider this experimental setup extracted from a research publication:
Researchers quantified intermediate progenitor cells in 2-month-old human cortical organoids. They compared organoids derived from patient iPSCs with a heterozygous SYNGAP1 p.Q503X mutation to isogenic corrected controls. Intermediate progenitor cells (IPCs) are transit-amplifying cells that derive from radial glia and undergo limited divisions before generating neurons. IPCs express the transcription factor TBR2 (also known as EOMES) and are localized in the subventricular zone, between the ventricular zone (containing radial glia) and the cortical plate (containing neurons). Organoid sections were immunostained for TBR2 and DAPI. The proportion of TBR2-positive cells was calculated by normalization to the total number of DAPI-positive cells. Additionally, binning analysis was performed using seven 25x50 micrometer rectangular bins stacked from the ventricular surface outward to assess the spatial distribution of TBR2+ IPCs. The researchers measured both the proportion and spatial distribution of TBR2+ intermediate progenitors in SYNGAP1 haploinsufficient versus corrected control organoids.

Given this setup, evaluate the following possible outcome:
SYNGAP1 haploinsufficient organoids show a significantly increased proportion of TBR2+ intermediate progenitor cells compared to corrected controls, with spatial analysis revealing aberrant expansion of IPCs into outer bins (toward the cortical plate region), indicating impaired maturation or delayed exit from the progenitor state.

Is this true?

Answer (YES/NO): NO